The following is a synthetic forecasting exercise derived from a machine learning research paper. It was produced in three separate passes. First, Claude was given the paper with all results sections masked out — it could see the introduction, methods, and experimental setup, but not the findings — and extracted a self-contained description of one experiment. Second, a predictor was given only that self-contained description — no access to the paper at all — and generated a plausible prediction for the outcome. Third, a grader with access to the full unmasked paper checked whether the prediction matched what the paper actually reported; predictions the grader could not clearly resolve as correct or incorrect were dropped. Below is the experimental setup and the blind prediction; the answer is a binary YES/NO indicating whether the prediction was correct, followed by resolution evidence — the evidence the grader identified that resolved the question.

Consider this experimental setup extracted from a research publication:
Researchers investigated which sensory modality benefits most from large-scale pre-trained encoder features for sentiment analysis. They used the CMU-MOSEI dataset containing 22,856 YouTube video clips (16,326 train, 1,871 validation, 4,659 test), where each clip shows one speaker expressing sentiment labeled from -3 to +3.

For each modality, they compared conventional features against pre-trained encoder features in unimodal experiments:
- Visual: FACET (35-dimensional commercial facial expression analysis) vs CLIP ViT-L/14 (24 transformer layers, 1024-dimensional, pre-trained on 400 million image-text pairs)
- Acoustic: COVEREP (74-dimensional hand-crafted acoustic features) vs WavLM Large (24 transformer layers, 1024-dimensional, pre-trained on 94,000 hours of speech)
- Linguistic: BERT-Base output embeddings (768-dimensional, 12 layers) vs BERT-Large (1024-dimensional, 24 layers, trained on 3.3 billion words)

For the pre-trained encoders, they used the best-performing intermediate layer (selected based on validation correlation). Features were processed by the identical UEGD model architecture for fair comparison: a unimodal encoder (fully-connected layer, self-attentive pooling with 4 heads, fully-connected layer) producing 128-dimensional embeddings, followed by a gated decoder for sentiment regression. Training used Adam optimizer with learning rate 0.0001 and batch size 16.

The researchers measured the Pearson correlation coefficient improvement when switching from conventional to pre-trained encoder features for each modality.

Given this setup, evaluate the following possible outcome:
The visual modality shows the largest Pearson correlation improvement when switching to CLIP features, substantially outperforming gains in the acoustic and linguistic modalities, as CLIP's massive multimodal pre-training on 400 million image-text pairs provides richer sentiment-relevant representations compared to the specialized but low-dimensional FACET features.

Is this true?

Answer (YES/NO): NO